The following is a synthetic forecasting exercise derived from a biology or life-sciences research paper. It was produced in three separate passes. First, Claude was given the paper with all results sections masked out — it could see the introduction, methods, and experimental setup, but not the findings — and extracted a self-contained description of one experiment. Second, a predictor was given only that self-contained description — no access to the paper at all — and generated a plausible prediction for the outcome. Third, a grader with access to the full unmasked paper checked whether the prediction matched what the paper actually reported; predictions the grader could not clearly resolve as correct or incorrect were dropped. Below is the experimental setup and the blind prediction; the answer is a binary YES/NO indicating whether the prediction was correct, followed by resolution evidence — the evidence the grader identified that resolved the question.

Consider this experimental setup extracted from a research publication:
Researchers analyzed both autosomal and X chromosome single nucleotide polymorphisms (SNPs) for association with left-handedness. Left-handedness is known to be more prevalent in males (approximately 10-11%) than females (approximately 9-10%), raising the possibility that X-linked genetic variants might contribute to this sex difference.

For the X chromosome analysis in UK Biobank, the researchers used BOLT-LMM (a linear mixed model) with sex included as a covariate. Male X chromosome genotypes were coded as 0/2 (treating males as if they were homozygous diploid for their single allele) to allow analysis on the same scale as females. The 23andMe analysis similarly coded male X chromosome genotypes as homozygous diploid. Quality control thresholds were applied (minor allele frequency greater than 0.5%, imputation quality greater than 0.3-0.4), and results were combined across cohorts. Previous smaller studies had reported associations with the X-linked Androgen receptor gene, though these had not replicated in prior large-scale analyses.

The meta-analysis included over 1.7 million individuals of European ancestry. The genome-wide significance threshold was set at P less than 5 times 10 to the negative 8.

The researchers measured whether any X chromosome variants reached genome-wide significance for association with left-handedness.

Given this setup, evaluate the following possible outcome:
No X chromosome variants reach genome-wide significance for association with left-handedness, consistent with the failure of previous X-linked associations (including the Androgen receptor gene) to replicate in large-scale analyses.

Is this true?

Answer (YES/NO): YES